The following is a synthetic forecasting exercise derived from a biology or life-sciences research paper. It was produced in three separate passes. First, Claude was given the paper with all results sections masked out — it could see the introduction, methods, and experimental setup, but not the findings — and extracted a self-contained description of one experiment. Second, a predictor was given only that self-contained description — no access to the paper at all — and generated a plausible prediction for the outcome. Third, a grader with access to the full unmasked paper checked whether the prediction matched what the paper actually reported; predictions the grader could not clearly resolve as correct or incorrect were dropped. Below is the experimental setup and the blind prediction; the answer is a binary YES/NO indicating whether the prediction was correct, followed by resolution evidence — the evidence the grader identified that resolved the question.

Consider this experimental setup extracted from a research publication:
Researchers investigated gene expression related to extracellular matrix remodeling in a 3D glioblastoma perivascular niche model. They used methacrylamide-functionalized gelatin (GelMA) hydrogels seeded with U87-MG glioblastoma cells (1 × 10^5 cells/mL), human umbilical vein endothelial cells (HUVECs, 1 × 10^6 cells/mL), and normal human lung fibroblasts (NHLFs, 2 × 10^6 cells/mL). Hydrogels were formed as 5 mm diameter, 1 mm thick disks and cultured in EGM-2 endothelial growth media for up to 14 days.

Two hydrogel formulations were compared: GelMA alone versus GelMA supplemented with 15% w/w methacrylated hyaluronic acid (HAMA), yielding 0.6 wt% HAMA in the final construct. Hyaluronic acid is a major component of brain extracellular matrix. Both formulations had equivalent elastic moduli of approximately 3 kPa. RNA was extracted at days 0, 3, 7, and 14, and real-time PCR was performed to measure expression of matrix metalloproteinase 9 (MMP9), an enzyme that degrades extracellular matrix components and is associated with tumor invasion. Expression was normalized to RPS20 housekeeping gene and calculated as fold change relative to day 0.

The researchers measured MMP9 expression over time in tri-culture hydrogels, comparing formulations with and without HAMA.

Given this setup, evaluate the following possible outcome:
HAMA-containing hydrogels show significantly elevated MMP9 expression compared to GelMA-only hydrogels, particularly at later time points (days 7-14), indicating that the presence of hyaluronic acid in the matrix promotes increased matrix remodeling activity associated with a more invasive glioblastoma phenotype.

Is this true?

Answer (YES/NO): NO